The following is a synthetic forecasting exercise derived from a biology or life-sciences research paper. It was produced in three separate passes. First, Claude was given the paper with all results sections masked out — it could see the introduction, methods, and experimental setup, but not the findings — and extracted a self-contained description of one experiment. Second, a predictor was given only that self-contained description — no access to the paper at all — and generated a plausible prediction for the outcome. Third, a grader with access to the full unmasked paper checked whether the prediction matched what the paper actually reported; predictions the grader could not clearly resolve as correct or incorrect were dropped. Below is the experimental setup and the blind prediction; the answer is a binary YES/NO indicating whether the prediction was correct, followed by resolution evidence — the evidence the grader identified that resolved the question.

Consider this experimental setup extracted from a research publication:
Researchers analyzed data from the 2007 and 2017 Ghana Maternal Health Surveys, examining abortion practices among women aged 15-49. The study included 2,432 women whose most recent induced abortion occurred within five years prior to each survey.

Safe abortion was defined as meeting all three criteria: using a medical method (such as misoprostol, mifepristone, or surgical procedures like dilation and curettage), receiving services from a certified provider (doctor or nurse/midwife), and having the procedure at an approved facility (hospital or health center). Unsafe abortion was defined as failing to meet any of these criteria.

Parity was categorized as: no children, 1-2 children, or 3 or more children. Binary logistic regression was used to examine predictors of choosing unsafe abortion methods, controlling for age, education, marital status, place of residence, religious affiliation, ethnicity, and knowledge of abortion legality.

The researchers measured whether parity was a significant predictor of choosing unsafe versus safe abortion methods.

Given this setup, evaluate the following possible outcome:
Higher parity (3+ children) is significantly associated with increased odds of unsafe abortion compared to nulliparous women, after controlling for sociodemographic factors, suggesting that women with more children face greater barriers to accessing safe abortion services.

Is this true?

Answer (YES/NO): NO